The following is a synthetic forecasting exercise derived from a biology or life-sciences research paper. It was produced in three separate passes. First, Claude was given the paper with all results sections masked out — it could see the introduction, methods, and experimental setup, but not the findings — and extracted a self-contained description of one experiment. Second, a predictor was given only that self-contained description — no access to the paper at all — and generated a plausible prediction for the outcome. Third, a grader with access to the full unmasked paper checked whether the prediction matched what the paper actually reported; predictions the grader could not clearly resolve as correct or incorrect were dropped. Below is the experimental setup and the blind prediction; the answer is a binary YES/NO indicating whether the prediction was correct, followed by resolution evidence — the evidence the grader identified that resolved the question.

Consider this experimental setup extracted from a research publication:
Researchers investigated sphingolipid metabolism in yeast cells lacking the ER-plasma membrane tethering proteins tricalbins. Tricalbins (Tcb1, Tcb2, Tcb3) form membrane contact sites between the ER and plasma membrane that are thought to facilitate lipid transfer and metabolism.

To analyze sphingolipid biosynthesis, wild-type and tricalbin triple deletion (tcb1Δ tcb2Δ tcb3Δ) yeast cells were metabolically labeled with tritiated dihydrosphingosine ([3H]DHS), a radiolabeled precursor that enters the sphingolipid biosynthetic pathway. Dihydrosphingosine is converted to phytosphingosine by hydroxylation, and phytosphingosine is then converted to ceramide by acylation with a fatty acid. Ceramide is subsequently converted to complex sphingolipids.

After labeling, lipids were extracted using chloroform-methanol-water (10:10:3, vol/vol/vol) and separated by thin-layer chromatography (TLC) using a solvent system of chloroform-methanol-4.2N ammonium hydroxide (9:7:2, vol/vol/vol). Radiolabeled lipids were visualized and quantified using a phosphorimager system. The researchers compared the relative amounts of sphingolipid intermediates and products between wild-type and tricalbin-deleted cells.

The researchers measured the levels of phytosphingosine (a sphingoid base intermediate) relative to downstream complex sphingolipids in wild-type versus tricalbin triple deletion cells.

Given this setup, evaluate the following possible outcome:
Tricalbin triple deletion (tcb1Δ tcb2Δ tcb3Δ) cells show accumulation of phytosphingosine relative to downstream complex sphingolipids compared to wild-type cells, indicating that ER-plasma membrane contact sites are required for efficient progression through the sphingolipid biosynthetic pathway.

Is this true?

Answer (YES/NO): NO